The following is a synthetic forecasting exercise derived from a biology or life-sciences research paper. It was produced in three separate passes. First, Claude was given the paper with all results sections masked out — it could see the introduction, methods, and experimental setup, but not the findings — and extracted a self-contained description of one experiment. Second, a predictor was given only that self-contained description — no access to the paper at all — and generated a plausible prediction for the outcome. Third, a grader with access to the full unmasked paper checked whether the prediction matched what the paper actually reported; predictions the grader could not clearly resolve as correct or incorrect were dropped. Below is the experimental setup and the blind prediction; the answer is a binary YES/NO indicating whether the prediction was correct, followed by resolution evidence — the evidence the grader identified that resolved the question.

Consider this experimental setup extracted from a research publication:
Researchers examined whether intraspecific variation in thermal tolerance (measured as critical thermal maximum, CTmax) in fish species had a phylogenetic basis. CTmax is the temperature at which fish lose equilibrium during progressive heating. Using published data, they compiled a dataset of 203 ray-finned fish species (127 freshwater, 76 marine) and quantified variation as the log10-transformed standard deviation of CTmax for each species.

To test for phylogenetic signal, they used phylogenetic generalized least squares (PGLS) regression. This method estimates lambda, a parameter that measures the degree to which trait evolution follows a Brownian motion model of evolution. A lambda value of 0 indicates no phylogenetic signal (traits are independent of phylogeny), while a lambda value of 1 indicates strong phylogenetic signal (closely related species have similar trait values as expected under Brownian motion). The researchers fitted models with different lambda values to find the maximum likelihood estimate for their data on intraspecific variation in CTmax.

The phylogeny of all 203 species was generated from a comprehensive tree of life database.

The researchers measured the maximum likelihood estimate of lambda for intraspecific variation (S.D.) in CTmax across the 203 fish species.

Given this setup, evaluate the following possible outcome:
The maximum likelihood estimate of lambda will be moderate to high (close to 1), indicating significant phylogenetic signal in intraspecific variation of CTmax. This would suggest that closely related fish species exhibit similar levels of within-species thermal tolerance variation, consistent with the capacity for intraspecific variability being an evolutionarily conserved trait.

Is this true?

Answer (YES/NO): YES